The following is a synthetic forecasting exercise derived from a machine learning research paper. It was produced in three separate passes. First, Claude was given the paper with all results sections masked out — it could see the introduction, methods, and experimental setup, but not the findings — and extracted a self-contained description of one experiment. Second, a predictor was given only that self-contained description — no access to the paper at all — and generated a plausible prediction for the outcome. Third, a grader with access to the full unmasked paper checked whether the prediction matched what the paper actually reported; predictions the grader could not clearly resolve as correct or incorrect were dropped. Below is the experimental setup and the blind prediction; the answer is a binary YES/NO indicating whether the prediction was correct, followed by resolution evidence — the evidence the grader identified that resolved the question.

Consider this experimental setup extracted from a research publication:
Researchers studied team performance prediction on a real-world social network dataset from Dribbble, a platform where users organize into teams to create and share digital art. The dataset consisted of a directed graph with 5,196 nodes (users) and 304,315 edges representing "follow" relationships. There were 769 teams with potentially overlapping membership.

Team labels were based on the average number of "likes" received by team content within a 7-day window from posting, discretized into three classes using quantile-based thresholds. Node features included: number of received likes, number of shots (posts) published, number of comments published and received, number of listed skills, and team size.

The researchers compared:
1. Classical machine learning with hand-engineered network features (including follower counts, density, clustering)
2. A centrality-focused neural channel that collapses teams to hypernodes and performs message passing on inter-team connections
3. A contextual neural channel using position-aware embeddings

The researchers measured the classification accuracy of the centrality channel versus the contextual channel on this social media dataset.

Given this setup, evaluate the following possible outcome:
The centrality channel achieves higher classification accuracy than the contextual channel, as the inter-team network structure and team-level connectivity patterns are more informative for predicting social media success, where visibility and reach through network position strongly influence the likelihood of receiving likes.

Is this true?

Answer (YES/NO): YES